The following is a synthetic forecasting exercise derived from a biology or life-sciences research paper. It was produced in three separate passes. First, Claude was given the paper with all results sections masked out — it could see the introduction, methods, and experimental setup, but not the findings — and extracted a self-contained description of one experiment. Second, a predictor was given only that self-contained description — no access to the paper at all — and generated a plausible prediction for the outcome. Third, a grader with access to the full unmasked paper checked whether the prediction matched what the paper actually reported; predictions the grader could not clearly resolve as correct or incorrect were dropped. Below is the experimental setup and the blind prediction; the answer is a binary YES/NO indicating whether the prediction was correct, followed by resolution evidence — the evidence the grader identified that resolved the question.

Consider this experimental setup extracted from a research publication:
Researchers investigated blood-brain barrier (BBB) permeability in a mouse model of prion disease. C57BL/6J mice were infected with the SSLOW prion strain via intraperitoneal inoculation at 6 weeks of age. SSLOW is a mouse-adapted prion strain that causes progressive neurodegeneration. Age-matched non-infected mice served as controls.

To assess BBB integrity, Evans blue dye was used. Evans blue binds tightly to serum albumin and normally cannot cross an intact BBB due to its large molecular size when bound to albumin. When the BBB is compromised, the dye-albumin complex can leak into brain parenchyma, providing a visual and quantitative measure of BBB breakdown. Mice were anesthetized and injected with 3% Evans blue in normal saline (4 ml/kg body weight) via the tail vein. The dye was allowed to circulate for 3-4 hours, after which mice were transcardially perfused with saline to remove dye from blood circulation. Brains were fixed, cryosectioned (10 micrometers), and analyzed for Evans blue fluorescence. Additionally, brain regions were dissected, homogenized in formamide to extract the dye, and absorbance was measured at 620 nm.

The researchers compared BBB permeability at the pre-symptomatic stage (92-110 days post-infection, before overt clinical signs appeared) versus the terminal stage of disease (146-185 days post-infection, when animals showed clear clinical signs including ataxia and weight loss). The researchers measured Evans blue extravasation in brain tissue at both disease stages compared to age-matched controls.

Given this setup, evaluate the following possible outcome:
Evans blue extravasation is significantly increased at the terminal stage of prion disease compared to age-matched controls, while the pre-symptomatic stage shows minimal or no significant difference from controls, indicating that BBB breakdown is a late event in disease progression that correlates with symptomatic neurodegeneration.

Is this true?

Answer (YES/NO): NO